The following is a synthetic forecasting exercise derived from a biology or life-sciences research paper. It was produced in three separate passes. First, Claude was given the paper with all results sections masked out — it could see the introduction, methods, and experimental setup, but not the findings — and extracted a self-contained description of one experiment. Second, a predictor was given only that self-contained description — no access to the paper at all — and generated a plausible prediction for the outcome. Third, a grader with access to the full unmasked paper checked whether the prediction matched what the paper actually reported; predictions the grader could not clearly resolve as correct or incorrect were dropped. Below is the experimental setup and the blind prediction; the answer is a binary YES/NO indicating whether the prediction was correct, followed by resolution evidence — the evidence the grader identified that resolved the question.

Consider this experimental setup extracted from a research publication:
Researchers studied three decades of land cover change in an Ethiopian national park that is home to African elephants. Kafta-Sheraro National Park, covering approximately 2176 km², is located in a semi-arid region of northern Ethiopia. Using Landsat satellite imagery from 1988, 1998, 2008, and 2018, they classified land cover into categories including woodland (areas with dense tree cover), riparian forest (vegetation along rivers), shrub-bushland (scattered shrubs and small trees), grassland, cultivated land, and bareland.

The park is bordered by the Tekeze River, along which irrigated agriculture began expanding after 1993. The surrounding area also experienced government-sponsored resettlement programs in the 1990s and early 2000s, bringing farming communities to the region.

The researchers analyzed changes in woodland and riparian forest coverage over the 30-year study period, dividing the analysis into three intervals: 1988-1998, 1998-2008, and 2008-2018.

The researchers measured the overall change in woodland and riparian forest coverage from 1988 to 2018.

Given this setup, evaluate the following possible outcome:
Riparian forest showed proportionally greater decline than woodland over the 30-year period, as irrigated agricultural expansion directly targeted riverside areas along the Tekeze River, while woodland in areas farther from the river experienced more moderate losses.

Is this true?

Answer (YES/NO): YES